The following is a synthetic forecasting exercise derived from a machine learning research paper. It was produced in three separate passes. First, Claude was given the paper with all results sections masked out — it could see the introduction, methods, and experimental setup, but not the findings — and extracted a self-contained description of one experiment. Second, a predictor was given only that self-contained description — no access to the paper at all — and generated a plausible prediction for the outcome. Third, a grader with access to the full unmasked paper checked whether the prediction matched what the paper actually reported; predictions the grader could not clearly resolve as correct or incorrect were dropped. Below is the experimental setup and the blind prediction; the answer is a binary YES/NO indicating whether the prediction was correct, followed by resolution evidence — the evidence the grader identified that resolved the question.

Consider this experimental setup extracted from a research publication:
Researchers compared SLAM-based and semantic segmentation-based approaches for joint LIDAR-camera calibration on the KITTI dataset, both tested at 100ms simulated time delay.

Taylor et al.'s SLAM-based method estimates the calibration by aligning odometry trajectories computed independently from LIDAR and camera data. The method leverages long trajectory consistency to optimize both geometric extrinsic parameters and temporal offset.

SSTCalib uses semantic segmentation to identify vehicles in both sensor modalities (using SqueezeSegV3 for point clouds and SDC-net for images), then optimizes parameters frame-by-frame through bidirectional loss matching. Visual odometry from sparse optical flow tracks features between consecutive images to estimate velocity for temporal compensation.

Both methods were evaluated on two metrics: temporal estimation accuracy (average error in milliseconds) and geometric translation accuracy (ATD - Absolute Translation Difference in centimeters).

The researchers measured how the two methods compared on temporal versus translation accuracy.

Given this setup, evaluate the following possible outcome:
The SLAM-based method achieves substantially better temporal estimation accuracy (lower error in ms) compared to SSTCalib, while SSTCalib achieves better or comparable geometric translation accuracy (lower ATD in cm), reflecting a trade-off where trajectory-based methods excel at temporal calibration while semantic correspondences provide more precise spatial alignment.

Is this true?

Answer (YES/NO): NO